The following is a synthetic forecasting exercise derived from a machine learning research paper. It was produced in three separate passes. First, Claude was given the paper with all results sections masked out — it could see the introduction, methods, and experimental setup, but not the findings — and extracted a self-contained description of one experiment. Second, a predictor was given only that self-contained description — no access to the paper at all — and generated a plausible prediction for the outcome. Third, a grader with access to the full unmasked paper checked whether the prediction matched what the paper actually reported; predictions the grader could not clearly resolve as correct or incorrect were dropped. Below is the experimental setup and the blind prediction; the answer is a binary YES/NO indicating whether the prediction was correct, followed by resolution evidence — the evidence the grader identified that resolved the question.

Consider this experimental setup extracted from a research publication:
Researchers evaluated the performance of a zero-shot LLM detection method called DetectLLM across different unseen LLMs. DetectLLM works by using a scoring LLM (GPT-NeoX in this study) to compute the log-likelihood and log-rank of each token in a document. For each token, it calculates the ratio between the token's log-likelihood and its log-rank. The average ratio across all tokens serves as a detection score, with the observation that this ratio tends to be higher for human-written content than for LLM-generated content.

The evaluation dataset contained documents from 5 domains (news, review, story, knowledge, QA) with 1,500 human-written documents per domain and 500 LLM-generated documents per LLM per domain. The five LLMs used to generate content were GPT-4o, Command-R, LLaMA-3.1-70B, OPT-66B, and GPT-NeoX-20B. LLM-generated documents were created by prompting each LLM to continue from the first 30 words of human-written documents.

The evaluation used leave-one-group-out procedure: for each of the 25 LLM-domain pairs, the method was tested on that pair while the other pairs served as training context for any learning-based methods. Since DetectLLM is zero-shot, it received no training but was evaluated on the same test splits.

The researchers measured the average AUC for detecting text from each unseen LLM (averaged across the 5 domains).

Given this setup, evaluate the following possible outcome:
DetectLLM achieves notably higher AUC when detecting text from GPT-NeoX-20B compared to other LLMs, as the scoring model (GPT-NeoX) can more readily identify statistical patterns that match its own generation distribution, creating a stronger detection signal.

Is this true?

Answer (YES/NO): NO